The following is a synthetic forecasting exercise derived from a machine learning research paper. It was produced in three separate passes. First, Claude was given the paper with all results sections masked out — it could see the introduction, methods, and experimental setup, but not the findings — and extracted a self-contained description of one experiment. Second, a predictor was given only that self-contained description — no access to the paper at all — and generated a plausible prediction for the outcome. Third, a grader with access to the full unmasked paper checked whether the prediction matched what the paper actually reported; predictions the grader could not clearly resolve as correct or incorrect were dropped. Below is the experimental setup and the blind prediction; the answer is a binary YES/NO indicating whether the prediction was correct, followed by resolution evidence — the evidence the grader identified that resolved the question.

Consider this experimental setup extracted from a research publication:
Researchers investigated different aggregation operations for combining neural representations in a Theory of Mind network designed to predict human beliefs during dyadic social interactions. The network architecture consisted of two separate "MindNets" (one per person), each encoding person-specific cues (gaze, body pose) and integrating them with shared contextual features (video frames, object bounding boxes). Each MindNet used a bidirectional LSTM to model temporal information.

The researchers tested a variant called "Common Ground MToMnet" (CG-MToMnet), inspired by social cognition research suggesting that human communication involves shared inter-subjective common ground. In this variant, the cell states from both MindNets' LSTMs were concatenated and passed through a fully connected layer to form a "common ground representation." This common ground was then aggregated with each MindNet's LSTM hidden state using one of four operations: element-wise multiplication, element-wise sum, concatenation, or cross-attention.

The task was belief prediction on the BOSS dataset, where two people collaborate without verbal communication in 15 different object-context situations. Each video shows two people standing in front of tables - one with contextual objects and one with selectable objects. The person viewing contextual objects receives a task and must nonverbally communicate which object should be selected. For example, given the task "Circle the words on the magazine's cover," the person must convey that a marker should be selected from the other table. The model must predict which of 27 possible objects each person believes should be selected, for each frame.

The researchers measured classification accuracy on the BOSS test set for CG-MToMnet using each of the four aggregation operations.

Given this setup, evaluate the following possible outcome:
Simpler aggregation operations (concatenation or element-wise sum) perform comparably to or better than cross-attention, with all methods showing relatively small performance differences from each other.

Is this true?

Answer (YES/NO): NO